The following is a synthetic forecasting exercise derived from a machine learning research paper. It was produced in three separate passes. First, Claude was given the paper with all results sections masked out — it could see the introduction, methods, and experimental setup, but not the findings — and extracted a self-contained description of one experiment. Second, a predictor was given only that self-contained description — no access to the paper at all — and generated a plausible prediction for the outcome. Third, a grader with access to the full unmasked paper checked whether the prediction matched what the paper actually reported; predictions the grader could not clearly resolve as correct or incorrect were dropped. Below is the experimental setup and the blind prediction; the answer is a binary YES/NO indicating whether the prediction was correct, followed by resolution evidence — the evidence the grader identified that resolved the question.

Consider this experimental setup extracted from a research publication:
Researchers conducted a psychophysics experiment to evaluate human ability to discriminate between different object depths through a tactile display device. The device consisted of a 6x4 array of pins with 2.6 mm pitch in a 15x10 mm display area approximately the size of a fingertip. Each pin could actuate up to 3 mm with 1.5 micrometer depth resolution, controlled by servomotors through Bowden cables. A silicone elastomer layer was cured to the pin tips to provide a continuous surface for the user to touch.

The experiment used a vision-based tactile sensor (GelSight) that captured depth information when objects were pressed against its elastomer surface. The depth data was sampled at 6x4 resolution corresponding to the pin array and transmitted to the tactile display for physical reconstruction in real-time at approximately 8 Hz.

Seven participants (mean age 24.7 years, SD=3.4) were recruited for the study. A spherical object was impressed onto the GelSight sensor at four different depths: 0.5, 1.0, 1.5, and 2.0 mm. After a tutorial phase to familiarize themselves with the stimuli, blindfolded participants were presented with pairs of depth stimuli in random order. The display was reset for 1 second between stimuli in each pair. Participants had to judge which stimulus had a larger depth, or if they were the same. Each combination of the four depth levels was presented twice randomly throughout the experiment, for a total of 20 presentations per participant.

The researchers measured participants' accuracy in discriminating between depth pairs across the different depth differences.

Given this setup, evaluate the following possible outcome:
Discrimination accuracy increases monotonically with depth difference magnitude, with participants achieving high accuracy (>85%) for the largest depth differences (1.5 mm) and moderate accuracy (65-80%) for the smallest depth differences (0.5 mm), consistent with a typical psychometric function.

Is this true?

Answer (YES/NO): YES